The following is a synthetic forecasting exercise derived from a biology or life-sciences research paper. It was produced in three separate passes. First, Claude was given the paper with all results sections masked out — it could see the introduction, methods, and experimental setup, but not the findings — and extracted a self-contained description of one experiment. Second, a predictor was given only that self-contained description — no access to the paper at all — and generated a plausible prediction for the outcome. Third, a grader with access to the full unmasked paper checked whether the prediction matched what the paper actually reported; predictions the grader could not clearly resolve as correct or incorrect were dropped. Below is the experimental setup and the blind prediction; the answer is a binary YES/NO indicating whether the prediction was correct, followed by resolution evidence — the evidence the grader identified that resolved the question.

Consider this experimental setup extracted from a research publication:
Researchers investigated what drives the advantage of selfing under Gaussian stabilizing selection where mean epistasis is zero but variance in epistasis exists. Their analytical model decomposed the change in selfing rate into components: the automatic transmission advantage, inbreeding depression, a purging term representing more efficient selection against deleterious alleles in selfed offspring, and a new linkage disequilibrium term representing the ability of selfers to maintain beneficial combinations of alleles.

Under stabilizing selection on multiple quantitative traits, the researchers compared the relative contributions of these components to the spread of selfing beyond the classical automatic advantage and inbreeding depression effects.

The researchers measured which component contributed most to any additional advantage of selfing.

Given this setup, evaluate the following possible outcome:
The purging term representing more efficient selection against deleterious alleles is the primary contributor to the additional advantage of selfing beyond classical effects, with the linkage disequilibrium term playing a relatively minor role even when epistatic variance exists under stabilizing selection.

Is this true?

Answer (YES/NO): NO